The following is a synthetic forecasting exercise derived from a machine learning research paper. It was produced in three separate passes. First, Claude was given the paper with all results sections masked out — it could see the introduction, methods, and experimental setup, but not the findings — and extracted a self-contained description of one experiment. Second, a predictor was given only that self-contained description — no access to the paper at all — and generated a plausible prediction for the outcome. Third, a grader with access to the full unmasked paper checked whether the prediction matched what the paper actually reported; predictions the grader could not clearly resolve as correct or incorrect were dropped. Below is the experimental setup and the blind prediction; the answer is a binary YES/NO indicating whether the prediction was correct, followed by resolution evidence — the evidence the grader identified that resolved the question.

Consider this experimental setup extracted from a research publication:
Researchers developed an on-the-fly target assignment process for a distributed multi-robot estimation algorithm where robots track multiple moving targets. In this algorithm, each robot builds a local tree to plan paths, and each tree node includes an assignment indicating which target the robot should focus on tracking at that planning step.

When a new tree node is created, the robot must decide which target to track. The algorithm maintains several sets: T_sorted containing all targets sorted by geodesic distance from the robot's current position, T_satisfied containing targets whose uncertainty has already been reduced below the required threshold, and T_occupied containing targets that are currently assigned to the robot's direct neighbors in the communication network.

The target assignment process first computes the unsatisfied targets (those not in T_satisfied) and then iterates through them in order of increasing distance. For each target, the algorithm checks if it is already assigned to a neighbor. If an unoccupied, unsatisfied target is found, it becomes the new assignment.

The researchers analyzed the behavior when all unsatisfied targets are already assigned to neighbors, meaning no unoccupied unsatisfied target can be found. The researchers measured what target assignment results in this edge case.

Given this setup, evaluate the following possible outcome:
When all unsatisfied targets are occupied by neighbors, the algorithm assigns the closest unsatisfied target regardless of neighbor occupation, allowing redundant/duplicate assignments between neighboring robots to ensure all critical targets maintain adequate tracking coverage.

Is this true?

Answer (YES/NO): NO